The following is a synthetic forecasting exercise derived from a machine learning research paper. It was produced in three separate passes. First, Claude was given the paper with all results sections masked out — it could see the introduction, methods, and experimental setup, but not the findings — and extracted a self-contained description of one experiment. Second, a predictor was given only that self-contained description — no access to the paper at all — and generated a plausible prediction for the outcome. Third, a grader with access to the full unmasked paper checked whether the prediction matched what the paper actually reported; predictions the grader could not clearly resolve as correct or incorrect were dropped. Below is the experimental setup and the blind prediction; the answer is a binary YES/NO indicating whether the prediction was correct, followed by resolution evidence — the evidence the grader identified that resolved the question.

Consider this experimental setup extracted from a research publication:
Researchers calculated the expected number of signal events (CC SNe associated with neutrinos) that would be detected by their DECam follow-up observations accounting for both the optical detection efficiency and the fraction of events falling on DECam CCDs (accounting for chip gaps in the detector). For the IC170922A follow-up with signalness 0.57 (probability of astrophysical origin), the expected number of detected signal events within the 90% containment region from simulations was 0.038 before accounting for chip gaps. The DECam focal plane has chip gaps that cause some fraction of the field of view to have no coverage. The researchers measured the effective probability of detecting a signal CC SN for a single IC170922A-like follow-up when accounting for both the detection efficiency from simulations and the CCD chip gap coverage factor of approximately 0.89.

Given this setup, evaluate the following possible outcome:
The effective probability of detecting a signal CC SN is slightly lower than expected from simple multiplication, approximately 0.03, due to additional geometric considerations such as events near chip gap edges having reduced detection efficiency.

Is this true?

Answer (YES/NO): NO